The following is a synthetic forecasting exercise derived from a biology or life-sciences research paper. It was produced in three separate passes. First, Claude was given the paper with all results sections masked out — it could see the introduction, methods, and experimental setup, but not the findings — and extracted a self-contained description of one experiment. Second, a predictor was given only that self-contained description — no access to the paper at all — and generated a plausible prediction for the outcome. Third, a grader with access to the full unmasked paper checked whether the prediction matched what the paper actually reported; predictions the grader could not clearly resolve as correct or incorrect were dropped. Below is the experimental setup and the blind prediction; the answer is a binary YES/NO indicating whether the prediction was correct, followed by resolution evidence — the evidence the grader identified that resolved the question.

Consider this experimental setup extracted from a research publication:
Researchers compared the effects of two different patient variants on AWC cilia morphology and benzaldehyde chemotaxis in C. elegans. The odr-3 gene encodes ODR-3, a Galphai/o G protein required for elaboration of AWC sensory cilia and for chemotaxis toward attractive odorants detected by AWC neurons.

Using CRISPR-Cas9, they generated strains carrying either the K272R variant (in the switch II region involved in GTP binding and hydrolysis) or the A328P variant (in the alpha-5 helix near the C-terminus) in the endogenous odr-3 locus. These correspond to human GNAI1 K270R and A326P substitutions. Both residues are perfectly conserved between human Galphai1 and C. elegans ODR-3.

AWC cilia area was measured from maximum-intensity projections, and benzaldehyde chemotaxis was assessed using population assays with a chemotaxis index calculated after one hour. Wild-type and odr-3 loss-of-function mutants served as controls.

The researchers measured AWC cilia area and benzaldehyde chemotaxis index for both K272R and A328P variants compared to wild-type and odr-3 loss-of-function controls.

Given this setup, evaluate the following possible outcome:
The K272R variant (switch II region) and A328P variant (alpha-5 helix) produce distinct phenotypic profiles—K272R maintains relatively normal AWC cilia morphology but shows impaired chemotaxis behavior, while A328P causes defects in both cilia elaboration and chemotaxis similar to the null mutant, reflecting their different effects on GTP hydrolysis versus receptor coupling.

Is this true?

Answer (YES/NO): NO